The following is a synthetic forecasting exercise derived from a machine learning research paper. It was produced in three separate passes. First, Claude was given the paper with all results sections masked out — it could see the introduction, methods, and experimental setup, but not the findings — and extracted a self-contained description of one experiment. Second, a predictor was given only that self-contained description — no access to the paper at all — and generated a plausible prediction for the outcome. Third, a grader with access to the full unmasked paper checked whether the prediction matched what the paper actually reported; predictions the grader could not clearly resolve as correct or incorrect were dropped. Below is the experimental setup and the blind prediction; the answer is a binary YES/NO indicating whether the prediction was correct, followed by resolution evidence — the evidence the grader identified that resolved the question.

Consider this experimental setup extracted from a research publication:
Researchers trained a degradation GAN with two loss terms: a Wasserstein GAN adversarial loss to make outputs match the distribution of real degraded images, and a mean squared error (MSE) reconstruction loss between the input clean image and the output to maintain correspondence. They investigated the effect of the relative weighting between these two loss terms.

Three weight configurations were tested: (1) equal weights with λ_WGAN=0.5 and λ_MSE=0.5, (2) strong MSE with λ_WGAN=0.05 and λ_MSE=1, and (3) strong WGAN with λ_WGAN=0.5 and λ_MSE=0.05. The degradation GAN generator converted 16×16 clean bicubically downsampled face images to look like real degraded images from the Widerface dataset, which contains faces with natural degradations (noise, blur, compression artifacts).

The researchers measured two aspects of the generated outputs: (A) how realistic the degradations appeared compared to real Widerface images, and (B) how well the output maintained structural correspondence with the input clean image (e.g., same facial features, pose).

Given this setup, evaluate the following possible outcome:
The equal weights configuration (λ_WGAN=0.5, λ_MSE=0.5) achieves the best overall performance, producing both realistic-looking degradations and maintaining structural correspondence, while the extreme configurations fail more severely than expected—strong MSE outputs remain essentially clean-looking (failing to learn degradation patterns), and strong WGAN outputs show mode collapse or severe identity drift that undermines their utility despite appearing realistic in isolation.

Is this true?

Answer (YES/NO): NO